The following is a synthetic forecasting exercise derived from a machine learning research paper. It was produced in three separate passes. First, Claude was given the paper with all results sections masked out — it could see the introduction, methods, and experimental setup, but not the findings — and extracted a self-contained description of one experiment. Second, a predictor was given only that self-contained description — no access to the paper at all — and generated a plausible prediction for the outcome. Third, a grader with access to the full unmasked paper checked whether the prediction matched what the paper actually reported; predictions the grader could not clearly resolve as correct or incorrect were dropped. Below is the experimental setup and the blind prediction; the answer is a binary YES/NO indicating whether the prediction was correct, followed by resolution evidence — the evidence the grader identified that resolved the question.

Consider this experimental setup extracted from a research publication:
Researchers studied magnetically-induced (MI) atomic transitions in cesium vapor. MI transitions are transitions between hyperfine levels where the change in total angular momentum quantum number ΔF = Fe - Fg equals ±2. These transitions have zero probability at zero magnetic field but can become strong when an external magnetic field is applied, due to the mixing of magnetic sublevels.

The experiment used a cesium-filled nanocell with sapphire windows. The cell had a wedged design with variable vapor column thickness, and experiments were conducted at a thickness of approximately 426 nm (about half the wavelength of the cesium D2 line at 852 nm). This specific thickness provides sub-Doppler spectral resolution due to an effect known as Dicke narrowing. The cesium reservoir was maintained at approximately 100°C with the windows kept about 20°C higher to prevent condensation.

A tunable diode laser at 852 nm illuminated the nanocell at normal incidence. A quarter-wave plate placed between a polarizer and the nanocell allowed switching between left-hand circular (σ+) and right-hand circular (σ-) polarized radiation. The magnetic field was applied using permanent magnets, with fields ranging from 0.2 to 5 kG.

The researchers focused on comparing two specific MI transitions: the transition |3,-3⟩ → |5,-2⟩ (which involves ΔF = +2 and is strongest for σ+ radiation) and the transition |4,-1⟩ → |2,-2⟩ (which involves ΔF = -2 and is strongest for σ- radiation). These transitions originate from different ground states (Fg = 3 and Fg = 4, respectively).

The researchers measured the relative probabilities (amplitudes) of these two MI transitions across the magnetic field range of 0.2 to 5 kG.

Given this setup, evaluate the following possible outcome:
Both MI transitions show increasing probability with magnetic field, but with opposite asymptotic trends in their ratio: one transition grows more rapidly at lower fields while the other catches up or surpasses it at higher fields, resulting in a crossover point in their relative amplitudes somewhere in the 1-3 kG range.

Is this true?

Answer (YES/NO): NO